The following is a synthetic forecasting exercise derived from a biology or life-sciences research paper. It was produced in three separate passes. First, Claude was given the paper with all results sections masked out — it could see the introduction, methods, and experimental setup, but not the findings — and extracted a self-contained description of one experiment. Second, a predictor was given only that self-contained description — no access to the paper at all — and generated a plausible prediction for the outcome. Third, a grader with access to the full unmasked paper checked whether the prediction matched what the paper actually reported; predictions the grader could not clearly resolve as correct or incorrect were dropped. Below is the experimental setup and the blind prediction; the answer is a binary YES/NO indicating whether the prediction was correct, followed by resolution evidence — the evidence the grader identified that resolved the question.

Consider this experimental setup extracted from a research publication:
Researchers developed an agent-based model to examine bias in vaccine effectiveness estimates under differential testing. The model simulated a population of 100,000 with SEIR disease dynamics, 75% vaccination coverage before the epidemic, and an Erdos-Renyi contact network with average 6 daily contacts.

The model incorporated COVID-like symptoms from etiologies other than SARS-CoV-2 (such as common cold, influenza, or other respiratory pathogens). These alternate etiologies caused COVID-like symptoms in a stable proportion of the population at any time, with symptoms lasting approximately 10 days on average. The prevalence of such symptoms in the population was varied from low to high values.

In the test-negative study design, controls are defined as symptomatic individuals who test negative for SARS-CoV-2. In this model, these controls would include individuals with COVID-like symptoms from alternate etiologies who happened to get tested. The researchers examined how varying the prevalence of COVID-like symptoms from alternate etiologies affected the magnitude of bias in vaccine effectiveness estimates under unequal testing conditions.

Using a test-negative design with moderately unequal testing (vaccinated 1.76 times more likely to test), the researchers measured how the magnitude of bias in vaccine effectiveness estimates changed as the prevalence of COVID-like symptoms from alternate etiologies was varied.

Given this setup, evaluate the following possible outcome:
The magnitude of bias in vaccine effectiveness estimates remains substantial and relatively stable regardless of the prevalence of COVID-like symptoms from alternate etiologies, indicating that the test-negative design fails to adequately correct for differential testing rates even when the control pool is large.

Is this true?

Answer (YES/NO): NO